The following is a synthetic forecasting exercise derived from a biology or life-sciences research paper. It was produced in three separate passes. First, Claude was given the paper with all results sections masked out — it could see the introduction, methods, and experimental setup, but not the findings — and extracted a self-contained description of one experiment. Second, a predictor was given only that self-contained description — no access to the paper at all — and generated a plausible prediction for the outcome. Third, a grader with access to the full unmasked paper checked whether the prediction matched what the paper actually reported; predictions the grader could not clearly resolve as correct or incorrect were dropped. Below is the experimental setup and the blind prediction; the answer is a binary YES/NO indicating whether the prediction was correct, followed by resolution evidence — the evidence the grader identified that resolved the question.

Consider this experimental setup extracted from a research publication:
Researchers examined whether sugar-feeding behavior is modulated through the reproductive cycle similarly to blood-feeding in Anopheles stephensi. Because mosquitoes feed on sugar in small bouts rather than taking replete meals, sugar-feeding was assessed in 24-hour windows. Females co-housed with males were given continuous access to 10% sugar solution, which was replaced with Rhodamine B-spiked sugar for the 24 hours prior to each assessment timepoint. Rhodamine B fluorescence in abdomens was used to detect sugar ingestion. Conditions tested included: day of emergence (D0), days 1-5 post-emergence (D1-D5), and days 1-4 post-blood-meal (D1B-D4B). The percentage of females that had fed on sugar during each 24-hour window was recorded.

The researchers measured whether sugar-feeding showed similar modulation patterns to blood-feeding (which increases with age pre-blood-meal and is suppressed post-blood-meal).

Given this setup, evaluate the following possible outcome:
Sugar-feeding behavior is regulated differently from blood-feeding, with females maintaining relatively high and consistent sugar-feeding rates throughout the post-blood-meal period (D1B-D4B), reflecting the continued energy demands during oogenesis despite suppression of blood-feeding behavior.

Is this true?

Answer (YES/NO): NO